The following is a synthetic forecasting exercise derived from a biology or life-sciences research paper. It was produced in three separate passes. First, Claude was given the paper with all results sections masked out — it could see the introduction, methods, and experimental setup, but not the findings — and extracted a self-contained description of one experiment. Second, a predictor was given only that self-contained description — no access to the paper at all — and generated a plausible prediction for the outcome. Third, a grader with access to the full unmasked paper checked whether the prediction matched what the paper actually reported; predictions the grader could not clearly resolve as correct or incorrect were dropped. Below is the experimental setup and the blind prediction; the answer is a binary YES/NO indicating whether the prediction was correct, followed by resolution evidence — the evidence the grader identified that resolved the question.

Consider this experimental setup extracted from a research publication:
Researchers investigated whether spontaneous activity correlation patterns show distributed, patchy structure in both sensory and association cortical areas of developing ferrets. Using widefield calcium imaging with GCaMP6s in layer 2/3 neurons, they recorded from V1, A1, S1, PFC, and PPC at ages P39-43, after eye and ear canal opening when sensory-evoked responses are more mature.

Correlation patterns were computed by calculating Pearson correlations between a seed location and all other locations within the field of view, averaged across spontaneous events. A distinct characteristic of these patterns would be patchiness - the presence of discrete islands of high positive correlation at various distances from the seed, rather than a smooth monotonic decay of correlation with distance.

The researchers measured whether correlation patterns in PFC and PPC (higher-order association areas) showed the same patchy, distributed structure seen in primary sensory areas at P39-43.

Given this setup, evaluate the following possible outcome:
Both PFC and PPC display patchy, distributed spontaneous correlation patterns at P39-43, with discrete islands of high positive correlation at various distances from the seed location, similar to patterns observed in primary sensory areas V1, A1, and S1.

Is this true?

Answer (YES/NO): YES